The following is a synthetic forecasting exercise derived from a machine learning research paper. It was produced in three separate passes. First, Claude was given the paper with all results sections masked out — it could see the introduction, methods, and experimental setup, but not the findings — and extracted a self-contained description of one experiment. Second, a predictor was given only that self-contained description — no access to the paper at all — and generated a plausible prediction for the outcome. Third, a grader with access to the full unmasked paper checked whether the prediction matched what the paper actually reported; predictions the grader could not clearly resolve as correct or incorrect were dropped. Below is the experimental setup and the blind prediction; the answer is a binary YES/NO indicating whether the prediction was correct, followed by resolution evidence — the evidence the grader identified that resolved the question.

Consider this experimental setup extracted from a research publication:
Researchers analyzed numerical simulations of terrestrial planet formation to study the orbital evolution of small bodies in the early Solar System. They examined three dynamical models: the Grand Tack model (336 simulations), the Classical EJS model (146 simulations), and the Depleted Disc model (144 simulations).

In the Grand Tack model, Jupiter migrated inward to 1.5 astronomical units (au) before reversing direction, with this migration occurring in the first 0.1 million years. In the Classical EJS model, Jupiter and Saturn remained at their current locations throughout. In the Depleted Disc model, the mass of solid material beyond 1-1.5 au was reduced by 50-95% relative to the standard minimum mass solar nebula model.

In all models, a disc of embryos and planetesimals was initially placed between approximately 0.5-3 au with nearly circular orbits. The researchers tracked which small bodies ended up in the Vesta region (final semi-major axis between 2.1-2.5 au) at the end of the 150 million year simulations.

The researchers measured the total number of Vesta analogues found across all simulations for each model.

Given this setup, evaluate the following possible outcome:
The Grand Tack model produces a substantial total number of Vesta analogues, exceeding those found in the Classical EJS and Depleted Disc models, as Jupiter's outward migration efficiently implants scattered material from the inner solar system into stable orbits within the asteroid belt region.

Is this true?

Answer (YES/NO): NO